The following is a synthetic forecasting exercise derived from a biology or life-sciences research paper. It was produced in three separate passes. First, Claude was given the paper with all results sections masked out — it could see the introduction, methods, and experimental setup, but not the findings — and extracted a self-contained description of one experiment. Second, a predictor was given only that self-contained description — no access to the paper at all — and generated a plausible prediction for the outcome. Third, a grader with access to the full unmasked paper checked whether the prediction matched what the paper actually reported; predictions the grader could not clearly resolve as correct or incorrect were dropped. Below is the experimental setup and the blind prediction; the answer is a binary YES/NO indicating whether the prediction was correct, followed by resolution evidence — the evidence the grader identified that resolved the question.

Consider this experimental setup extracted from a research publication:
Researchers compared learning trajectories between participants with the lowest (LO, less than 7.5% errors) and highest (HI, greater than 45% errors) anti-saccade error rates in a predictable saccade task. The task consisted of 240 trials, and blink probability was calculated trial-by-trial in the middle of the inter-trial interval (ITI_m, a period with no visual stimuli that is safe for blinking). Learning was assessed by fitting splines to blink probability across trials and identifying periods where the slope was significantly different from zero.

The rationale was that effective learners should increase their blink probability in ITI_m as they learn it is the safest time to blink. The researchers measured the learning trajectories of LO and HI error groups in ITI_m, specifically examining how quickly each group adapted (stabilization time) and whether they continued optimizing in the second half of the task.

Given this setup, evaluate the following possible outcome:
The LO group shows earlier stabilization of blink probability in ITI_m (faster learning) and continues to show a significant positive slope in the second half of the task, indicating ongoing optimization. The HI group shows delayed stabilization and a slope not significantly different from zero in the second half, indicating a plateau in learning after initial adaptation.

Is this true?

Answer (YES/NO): YES